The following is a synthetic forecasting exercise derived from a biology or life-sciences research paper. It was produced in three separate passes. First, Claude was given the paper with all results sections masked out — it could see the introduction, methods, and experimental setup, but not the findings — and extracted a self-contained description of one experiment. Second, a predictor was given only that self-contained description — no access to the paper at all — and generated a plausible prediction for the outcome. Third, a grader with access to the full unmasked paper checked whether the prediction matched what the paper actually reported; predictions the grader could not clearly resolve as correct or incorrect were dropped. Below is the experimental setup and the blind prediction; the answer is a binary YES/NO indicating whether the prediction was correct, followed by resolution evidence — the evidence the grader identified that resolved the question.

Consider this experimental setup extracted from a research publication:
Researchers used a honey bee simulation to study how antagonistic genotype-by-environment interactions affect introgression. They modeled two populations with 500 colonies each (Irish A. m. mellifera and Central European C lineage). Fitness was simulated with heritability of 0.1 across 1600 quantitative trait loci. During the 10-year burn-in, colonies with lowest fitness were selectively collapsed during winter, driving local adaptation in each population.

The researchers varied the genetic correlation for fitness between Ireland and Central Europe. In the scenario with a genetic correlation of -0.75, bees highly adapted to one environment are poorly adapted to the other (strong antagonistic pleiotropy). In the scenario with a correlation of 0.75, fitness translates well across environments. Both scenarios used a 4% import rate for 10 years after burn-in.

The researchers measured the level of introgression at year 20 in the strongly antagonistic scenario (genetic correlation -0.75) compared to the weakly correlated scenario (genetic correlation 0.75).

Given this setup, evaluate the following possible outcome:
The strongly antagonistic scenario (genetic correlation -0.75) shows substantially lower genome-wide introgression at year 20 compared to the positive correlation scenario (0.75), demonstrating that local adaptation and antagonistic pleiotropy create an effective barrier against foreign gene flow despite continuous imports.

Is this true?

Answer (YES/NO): NO